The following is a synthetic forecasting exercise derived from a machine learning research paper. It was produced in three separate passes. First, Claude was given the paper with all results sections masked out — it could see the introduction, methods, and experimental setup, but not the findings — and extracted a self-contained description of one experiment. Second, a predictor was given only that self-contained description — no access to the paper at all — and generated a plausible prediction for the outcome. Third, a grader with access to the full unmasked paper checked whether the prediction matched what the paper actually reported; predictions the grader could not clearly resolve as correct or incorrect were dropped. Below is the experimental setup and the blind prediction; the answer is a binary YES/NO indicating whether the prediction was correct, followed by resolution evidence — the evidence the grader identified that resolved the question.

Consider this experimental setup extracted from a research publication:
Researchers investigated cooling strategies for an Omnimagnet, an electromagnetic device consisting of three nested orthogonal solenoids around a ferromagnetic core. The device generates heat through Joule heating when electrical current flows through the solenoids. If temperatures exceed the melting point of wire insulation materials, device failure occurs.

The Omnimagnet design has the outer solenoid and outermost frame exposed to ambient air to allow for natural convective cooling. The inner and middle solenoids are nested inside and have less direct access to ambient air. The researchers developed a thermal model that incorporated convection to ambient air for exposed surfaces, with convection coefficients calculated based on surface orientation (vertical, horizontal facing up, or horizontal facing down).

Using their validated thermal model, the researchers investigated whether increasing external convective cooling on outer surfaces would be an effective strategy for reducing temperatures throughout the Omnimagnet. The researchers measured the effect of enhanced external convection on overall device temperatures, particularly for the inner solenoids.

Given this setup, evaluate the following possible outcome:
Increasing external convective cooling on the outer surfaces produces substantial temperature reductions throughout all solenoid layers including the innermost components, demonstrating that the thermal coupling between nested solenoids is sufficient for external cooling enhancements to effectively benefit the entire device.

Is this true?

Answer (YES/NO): NO